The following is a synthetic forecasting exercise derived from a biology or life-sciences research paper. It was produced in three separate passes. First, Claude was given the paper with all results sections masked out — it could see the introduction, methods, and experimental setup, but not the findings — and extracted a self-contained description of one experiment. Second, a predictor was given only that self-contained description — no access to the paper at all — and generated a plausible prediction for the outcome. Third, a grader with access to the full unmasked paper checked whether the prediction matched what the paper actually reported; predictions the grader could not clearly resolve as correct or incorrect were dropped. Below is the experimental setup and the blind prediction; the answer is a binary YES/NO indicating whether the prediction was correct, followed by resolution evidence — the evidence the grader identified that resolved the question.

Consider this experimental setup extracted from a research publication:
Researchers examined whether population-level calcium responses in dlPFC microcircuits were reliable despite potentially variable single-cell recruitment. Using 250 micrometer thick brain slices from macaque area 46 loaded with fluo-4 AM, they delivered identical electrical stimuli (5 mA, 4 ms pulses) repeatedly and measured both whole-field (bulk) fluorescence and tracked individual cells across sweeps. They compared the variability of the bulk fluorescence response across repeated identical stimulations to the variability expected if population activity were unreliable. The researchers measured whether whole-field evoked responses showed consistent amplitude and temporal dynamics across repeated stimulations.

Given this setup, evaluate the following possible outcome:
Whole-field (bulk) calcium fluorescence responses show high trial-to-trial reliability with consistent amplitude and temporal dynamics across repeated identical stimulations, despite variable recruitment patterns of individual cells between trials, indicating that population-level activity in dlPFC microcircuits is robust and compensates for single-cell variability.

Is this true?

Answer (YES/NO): YES